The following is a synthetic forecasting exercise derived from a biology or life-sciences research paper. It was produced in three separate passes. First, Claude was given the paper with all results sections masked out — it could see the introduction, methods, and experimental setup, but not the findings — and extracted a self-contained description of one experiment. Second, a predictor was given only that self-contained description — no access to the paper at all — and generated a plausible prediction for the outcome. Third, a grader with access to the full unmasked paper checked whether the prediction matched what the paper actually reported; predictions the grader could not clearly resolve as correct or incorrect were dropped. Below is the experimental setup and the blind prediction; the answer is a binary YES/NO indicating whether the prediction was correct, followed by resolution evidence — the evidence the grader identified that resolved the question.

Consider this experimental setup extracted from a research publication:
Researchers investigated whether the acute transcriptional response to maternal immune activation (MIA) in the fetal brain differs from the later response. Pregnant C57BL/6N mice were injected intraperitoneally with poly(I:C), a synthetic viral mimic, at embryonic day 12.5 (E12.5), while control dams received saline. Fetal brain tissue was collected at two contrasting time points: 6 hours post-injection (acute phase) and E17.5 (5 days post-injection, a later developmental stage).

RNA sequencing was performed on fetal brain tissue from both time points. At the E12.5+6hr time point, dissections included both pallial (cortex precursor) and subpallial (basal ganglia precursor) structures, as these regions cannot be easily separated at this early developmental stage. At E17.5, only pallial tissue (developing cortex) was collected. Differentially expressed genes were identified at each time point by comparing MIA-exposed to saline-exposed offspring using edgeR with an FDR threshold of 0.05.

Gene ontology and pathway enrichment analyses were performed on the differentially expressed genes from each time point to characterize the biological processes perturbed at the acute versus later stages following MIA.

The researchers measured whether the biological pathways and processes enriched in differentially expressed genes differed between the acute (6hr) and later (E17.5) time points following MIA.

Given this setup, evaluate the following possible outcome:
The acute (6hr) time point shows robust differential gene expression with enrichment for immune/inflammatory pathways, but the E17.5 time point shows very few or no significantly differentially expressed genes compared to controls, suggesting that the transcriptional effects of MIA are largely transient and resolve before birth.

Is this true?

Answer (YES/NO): NO